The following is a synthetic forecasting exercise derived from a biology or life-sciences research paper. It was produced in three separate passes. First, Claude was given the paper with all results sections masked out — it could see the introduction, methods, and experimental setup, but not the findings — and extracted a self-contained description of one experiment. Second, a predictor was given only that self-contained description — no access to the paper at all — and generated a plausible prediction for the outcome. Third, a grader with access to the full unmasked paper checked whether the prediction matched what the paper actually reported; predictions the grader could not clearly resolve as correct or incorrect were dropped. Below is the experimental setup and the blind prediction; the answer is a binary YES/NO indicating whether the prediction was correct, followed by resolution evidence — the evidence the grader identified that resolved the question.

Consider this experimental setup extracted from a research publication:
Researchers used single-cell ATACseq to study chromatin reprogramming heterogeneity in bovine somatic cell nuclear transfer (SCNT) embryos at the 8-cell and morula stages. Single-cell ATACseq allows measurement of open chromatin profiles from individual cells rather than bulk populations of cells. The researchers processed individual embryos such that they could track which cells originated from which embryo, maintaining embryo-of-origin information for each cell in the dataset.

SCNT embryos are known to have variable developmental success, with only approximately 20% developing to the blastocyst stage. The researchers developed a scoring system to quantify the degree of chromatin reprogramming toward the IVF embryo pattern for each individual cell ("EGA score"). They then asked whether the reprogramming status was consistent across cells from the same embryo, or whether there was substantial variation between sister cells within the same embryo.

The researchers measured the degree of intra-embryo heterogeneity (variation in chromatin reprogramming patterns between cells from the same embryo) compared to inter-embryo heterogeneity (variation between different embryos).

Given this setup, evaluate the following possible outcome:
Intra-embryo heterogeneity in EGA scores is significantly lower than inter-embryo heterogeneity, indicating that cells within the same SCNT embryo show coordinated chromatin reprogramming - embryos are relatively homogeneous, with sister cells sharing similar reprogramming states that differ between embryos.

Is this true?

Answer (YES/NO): YES